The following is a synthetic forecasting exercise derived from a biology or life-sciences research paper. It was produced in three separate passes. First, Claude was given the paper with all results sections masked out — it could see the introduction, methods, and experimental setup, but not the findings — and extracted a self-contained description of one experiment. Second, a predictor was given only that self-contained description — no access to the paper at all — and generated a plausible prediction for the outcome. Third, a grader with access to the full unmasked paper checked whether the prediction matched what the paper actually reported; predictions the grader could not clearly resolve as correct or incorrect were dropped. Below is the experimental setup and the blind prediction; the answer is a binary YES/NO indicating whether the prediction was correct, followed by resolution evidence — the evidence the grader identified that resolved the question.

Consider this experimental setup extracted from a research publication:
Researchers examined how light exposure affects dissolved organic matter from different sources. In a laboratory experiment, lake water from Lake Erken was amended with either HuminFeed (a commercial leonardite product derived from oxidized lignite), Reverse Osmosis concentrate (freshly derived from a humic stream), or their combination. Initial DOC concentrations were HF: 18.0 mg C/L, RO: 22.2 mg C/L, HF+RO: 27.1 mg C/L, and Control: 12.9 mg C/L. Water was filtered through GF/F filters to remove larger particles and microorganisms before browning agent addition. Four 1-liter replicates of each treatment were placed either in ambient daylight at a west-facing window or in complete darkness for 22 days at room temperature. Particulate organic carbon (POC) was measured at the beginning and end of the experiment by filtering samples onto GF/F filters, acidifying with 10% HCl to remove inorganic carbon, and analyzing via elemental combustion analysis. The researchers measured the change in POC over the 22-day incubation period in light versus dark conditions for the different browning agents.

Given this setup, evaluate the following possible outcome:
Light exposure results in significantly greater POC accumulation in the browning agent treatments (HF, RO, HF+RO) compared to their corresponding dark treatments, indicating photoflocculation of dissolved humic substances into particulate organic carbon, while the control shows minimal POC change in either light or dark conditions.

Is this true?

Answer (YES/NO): NO